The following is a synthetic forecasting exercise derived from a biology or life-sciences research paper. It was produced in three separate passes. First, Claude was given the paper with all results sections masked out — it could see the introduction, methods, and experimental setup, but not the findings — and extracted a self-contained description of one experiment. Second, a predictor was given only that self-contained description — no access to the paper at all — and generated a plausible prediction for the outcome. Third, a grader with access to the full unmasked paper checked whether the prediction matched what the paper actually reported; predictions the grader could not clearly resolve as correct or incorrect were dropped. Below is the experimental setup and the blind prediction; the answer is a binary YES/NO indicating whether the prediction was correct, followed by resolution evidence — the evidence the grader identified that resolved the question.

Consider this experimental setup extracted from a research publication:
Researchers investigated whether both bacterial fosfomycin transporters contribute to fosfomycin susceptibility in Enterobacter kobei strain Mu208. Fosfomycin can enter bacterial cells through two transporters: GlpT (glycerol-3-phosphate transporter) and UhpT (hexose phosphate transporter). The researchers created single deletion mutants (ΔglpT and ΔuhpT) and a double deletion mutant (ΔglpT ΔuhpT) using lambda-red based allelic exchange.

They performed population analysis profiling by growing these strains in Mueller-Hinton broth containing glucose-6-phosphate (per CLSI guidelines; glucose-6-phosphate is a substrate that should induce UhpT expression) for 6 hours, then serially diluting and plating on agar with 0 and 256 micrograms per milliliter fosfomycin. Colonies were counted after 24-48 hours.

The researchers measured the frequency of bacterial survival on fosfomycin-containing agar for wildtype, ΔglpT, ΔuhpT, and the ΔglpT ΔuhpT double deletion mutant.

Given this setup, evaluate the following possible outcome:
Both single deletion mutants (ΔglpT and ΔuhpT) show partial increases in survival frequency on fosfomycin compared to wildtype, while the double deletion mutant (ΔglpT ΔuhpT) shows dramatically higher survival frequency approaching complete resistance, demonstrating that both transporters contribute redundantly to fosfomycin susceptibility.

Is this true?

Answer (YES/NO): NO